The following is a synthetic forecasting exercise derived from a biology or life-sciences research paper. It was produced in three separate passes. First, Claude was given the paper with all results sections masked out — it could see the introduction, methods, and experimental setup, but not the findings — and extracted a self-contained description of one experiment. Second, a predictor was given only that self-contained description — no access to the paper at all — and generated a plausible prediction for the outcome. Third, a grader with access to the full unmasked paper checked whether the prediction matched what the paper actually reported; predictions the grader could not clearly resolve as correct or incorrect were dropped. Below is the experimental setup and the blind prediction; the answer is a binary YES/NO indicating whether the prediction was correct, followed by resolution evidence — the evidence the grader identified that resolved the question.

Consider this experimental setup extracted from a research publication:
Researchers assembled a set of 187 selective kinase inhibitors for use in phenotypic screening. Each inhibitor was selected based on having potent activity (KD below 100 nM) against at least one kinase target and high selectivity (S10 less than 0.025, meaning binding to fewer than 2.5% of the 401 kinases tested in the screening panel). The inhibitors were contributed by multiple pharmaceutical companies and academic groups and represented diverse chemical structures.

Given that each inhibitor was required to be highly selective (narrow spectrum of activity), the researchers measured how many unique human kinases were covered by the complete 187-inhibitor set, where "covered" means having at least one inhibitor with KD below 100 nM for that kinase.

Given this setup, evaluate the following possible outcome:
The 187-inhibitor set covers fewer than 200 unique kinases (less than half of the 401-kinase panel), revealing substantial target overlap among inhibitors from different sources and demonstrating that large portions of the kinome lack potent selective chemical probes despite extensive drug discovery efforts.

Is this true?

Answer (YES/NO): NO